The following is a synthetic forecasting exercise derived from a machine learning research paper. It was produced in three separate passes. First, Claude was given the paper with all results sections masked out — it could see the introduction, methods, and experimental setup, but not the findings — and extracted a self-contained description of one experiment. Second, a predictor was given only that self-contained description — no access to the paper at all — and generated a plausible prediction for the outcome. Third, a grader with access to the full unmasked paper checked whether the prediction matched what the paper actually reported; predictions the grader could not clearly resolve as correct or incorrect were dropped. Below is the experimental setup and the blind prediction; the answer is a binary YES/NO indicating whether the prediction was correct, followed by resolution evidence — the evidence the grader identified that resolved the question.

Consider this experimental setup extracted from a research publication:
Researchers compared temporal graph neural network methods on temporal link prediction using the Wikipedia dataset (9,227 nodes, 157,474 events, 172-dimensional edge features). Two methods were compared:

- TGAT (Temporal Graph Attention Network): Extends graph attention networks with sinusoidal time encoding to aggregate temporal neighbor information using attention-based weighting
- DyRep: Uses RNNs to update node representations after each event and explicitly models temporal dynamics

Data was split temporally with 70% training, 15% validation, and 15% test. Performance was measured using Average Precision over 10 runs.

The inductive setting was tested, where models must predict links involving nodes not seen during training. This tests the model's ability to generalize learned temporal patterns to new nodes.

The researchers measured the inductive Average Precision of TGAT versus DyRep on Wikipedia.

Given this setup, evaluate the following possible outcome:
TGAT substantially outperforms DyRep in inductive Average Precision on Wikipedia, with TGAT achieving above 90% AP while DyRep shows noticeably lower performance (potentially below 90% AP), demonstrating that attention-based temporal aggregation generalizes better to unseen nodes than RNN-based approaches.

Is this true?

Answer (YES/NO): NO